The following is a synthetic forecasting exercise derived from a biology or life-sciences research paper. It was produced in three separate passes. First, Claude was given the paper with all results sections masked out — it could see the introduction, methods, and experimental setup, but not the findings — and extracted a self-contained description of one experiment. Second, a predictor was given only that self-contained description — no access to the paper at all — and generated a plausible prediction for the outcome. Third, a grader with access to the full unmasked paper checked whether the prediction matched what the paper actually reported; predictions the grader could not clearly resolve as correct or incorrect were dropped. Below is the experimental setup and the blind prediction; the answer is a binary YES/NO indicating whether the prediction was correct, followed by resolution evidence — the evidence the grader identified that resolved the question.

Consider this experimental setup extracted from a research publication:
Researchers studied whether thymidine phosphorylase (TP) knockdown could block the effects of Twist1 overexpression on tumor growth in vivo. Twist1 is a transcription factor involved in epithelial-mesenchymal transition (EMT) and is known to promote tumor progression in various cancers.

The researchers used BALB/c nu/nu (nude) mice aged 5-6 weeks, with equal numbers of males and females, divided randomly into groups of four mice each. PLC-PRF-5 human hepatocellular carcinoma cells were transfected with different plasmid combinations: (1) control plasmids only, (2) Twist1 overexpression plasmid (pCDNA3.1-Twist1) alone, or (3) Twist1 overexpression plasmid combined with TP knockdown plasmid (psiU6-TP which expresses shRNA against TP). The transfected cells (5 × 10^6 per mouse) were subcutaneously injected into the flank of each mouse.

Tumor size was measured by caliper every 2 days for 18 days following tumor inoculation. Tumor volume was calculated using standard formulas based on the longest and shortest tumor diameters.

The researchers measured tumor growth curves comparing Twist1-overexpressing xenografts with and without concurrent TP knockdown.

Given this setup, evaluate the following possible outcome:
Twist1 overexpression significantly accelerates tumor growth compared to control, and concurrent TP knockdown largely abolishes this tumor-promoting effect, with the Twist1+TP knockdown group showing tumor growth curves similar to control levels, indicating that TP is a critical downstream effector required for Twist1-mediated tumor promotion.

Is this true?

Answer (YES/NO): YES